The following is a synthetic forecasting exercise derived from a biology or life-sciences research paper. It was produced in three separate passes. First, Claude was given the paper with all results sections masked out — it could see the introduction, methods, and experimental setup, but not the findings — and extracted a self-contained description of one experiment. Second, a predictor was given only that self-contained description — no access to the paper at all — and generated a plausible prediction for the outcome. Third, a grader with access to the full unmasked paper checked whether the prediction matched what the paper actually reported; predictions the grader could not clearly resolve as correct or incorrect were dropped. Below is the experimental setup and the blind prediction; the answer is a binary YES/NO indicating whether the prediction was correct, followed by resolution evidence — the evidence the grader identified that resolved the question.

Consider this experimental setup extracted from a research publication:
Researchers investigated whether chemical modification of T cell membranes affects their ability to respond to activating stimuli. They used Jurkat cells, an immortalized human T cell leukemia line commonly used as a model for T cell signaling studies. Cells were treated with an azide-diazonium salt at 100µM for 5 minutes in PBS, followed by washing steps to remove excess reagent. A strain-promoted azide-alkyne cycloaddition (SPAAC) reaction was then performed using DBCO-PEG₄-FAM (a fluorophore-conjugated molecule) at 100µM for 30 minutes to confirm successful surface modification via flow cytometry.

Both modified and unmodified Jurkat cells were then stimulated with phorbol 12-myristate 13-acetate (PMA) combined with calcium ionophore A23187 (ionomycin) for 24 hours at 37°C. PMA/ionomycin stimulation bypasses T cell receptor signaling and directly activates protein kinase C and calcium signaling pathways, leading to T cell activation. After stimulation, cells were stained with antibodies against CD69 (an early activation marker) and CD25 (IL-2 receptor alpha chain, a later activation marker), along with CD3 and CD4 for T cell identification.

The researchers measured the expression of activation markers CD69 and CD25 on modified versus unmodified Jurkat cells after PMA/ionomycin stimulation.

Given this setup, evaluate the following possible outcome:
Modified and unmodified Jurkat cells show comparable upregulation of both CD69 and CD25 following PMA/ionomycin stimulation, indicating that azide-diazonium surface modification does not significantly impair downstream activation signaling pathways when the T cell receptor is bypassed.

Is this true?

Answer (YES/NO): YES